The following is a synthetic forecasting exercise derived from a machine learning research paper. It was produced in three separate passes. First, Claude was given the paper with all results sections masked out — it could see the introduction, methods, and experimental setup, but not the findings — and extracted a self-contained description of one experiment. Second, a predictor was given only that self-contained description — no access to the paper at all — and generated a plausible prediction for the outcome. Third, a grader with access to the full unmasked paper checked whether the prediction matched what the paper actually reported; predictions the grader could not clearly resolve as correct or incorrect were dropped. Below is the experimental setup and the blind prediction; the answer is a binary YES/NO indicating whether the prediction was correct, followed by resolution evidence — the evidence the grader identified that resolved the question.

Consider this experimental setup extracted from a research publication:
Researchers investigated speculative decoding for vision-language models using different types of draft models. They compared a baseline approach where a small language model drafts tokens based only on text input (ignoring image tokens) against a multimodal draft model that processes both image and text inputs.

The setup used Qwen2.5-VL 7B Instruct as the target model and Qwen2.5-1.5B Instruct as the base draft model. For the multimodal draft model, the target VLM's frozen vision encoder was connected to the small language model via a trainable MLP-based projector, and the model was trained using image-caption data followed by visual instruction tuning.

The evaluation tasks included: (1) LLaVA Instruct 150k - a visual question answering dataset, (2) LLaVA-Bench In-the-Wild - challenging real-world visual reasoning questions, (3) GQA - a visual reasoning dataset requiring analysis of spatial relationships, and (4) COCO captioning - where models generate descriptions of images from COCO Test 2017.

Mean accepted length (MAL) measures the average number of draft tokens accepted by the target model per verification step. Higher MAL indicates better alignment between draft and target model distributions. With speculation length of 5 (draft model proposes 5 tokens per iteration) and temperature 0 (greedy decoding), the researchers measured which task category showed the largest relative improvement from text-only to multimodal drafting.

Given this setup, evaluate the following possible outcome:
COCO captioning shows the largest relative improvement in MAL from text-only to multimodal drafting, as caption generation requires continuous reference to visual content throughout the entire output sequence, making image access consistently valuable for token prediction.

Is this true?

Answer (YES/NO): YES